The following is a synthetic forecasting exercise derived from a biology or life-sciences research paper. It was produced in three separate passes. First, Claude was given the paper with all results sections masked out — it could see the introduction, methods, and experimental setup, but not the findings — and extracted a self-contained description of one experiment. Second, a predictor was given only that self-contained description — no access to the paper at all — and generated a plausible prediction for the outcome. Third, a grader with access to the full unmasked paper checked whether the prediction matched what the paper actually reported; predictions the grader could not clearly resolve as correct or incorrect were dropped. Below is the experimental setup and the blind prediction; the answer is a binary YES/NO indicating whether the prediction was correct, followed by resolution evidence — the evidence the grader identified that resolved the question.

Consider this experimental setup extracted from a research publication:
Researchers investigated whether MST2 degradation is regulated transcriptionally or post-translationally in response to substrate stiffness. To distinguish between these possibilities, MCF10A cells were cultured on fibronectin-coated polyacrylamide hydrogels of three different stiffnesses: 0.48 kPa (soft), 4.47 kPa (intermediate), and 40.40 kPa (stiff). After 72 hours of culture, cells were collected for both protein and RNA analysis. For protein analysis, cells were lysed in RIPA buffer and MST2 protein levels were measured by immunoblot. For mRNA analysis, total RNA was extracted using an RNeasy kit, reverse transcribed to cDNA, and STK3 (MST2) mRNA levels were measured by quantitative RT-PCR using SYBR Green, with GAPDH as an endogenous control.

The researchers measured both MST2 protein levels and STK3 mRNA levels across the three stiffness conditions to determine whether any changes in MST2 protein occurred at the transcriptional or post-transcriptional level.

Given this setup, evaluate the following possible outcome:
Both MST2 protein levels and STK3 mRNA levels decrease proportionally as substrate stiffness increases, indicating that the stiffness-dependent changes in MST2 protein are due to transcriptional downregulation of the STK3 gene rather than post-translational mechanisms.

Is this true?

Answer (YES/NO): NO